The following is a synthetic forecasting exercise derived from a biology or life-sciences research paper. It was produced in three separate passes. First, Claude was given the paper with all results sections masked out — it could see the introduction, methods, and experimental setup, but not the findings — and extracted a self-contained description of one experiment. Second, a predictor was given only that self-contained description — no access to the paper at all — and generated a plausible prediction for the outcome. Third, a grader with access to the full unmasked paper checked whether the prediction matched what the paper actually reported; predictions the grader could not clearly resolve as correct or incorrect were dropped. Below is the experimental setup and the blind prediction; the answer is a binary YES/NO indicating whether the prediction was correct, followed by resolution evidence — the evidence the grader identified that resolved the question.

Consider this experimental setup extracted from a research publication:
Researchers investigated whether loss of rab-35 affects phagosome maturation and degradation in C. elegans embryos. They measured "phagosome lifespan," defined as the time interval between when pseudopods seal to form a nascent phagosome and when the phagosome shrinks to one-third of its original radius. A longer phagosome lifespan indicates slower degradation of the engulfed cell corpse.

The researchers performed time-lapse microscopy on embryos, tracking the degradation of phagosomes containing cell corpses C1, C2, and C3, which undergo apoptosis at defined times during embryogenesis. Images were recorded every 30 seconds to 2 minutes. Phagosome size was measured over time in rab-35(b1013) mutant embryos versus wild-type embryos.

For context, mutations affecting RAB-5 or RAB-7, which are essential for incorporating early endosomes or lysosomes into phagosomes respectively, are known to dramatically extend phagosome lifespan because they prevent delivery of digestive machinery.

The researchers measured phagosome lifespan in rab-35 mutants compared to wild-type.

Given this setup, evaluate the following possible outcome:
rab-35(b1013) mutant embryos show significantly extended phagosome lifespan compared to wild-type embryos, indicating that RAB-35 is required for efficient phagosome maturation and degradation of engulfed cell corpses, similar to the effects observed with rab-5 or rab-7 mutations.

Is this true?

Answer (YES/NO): YES